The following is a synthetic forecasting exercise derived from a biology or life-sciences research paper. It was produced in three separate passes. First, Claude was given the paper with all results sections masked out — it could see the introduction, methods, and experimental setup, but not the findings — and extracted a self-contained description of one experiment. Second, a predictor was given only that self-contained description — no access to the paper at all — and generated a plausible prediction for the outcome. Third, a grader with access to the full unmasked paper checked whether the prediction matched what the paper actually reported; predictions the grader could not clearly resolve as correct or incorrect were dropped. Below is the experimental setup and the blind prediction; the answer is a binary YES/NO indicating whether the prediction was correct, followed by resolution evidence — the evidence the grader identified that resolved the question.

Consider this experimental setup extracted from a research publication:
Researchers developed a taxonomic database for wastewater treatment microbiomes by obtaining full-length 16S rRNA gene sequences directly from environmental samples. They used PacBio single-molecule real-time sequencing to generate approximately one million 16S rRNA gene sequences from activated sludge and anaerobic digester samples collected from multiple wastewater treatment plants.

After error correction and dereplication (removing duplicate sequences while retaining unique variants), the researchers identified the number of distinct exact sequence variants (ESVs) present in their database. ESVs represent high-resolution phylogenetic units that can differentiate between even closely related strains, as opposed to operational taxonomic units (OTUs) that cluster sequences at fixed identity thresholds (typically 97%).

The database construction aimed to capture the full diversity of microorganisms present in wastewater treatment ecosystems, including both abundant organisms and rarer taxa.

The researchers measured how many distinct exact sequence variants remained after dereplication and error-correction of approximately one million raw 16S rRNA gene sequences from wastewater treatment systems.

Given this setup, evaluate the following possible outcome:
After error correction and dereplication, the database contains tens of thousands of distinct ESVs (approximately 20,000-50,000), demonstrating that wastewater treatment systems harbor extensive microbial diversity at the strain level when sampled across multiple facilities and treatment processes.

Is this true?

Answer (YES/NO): NO